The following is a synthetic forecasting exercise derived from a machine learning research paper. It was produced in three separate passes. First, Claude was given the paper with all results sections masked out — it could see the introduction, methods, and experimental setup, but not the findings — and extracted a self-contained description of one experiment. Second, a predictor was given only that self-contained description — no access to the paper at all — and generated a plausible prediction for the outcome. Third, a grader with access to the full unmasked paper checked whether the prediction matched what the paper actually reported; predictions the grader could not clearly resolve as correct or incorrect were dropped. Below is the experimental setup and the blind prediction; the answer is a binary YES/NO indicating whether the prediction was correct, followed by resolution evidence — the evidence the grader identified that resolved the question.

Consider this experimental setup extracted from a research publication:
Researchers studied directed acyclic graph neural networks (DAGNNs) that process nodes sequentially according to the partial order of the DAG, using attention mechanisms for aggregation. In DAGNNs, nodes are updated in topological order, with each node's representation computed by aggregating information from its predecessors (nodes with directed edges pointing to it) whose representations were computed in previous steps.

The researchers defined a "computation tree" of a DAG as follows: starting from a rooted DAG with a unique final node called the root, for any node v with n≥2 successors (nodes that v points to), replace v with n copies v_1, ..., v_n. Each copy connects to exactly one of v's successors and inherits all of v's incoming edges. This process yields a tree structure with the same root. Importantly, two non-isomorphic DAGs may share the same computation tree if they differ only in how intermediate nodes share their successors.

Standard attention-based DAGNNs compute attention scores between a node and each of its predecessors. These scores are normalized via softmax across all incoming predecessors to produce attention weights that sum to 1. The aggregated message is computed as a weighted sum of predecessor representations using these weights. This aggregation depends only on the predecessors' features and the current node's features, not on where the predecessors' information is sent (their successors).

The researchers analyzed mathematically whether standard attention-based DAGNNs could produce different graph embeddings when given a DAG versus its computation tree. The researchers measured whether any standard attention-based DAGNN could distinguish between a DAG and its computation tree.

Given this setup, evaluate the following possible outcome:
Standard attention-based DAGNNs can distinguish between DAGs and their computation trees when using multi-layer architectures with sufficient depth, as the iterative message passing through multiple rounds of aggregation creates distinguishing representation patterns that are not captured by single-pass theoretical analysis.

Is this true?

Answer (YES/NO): NO